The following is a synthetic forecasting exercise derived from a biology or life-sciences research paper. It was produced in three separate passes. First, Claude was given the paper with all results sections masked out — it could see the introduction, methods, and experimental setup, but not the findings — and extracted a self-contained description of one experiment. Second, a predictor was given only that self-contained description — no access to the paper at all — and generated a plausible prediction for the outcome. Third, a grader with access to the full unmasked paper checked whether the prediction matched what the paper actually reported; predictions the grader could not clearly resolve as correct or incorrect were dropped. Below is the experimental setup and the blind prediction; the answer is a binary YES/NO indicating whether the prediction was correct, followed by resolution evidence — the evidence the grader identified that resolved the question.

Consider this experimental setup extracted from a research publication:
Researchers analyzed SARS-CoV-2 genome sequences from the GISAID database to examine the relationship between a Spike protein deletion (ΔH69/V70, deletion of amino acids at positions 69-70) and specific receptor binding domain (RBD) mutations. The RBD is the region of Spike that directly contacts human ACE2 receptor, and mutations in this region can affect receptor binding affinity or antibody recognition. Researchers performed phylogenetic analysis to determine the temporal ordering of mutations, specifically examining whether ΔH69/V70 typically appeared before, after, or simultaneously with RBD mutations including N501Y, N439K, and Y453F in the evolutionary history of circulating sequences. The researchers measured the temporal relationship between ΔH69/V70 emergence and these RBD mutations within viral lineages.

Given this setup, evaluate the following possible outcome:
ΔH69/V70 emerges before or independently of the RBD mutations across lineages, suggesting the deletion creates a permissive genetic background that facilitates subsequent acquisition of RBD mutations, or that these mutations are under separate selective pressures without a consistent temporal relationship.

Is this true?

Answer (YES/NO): NO